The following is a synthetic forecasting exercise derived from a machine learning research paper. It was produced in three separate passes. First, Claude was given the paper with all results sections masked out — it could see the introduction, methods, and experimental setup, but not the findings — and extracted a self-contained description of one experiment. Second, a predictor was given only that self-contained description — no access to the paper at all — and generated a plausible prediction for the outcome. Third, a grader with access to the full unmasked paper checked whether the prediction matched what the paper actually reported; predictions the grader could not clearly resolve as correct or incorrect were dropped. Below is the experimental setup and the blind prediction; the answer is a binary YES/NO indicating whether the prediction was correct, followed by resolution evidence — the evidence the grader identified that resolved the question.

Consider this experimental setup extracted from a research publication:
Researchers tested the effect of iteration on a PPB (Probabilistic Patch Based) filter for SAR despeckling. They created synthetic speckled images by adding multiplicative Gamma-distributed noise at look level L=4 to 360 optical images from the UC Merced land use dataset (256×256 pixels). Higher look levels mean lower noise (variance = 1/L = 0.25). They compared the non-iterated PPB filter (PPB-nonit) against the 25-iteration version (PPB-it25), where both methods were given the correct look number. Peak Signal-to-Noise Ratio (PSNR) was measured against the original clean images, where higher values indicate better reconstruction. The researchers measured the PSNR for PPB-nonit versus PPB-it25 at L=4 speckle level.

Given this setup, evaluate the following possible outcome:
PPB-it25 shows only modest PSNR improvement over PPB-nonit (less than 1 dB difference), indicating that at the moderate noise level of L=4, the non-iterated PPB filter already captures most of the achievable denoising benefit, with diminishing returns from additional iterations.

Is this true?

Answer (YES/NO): YES